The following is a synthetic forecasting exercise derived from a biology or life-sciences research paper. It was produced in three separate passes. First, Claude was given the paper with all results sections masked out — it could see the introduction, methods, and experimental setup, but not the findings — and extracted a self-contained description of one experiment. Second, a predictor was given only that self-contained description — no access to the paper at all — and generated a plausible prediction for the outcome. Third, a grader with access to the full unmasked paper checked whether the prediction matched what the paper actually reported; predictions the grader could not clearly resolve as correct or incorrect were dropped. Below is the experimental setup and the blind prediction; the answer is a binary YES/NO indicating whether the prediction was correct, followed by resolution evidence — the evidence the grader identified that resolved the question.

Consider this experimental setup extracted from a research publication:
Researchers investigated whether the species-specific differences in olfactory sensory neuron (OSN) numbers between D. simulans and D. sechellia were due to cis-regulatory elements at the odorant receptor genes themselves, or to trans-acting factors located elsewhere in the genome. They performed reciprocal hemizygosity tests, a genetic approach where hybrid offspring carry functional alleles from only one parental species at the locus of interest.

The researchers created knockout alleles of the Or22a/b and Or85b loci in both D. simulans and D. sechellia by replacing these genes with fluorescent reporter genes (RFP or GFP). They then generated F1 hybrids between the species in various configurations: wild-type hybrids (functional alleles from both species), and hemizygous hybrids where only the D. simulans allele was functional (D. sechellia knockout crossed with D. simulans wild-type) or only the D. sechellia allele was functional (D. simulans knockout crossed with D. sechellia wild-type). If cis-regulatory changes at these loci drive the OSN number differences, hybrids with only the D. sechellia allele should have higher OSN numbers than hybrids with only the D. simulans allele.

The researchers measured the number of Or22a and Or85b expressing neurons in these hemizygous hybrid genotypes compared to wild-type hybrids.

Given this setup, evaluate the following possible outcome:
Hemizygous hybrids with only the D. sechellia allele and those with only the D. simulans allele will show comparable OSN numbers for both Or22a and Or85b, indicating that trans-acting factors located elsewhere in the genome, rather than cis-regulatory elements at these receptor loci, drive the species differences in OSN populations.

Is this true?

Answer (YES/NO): YES